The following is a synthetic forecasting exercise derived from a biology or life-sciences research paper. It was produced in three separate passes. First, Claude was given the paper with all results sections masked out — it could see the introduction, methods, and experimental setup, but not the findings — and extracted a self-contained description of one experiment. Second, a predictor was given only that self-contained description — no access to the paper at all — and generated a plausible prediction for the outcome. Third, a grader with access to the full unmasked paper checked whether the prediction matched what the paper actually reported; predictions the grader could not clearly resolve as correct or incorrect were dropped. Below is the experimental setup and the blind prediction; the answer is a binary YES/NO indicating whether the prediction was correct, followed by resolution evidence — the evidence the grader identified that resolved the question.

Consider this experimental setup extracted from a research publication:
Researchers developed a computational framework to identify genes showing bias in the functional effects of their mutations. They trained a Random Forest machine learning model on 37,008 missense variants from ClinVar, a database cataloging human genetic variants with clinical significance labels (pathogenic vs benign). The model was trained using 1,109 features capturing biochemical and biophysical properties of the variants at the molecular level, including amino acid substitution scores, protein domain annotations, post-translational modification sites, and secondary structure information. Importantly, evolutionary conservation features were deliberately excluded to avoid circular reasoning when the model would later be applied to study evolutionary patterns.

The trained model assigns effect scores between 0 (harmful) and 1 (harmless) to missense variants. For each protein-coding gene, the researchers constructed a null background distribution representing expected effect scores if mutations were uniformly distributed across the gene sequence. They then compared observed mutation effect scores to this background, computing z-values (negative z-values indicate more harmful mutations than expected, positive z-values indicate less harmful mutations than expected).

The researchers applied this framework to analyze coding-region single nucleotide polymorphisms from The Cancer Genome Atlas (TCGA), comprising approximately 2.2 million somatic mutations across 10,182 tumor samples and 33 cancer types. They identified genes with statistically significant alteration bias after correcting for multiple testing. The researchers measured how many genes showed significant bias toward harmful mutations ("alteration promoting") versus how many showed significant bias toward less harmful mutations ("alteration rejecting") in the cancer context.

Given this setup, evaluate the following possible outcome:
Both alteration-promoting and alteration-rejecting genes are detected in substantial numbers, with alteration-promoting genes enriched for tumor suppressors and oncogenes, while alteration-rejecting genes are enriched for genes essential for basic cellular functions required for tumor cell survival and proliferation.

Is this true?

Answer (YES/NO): NO